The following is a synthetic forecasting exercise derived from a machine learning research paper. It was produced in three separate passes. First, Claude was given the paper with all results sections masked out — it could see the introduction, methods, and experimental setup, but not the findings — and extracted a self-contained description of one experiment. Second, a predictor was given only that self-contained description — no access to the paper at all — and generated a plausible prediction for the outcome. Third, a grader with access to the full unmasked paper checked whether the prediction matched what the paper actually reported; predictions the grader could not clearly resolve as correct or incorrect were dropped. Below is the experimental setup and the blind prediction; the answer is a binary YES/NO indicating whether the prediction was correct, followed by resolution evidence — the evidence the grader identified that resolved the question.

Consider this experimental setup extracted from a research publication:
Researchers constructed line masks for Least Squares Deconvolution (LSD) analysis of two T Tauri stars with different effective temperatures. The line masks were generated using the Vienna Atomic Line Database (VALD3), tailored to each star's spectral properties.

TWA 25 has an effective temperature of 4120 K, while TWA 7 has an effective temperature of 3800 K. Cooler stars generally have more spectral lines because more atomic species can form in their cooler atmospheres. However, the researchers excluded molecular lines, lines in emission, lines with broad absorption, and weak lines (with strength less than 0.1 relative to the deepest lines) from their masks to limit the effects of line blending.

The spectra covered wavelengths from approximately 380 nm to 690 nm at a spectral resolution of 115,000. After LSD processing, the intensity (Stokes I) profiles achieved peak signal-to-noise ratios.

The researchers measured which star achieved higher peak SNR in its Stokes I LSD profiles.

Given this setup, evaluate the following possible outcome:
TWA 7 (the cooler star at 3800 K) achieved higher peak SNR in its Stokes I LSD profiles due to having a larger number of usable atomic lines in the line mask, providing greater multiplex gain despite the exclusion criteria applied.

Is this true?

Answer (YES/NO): NO